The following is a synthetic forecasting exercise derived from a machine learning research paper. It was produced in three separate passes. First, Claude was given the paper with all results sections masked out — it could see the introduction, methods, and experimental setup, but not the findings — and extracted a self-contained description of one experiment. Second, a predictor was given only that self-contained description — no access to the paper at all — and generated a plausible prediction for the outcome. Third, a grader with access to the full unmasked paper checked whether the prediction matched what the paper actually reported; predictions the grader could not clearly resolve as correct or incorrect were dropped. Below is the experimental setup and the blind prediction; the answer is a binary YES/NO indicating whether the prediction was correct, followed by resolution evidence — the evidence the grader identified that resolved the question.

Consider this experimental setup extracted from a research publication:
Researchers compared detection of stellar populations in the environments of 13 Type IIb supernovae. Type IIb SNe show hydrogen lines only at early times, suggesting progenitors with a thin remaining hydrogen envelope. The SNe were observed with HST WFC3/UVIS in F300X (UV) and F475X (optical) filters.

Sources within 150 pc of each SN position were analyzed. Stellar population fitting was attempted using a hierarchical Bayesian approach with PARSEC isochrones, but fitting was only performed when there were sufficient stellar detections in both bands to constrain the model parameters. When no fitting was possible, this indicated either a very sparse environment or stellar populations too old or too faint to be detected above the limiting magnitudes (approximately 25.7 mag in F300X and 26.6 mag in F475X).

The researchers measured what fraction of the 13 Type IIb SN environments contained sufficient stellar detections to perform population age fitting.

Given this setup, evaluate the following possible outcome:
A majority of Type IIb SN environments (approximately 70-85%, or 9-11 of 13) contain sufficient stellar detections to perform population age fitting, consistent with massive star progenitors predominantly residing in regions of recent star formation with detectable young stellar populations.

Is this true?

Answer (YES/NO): YES